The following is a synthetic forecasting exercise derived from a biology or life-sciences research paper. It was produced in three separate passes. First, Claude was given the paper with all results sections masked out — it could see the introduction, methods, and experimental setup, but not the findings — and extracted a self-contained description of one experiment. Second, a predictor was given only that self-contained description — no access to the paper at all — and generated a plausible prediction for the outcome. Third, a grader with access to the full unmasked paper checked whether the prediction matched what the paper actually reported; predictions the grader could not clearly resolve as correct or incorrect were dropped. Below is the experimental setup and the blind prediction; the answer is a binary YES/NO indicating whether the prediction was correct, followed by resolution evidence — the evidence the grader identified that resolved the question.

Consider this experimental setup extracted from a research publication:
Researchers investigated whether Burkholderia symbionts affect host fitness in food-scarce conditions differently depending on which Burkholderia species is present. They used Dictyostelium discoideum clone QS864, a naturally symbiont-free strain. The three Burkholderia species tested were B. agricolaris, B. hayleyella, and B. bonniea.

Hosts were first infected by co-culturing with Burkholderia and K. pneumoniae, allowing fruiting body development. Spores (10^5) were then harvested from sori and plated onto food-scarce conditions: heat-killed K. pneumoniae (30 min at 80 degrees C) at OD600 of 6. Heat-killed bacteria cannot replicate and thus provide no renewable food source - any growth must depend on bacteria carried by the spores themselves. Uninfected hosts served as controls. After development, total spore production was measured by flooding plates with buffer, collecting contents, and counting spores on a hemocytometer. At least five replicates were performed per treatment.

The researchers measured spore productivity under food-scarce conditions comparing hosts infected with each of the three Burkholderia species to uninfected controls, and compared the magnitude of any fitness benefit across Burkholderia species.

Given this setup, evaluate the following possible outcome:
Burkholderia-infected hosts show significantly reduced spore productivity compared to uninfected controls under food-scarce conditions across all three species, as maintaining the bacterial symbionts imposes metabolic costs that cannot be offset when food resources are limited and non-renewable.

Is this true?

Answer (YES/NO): NO